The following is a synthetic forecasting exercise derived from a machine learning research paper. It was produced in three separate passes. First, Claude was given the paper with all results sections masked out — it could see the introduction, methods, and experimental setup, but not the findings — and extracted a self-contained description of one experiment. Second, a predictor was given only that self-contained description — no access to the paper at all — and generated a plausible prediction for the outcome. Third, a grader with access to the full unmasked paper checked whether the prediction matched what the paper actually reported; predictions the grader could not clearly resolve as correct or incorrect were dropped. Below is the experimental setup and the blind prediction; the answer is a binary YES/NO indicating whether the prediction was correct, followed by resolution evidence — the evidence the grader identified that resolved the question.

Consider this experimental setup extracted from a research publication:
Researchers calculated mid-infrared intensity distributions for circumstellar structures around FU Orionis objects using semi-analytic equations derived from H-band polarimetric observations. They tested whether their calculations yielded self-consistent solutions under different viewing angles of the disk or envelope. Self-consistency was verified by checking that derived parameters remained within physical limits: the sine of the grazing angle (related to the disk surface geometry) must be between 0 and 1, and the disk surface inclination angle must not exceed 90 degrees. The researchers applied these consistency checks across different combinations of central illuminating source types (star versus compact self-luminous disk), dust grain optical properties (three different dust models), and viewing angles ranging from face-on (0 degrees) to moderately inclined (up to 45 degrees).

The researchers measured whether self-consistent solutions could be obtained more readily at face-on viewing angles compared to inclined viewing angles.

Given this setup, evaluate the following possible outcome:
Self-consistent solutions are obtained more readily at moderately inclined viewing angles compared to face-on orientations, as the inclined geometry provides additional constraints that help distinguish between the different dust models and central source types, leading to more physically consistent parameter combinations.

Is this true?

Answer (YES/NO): NO